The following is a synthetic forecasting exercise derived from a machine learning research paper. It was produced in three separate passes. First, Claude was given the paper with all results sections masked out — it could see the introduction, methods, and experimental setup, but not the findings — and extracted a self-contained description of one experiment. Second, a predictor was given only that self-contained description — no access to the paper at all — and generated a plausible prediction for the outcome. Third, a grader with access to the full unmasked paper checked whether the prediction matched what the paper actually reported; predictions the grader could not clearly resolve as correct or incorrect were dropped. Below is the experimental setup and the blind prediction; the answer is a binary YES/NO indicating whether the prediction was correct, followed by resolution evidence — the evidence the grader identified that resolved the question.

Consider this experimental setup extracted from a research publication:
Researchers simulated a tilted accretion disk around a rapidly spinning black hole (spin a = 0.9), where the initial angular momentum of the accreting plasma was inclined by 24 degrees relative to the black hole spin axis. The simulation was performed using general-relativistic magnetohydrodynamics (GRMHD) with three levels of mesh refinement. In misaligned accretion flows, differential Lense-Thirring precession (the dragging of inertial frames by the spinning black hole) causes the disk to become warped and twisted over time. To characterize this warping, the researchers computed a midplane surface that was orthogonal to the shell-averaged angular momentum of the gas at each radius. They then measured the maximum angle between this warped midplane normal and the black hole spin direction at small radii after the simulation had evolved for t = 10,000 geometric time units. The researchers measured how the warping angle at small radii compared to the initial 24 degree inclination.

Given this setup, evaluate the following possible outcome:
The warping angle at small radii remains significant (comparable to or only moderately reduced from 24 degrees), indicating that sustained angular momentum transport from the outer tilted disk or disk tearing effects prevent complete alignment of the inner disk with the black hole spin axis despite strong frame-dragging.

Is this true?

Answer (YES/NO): NO